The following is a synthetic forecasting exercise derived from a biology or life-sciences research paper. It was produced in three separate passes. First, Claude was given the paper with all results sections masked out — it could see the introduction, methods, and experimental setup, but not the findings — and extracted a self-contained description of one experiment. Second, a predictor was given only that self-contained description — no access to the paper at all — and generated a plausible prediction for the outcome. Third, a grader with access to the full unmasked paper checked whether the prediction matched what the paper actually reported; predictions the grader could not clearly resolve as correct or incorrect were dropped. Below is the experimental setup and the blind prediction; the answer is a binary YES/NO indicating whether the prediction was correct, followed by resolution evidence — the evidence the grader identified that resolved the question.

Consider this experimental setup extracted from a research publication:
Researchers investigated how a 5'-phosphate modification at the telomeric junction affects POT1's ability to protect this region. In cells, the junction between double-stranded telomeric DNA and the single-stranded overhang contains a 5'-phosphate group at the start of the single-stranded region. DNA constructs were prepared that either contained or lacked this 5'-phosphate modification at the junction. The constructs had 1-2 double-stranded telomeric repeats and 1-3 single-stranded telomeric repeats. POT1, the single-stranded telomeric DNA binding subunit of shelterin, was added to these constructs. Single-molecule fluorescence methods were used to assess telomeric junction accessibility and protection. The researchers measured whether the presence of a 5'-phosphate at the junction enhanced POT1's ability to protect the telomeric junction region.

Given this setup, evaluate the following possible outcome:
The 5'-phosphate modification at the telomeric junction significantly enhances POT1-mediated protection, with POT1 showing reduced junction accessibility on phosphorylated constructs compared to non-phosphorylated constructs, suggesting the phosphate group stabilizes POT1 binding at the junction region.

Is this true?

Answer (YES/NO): YES